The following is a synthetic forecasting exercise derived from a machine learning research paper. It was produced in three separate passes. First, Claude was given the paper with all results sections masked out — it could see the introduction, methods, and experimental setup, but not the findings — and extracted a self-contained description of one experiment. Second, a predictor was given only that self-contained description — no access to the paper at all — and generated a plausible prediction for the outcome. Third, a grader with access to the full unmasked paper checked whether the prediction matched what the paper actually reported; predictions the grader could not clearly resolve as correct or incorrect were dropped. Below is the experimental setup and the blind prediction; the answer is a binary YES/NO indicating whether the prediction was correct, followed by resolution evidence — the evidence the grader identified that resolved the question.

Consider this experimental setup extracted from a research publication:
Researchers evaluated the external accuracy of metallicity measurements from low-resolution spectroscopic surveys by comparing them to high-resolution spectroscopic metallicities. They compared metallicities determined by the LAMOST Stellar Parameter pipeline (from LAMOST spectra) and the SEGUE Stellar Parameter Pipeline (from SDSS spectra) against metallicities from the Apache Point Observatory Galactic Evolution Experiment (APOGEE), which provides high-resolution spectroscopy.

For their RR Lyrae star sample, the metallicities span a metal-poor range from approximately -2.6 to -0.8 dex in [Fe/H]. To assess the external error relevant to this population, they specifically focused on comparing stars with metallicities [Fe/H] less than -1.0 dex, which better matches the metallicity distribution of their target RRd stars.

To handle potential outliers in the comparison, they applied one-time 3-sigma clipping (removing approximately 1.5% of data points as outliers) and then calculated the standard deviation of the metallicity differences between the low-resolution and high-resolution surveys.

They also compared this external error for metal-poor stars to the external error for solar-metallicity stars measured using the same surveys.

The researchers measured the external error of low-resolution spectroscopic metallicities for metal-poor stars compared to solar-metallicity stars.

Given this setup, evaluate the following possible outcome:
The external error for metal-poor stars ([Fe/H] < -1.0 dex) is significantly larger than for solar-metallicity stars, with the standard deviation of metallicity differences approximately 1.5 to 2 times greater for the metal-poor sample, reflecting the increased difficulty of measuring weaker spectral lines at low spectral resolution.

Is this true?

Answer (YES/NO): NO